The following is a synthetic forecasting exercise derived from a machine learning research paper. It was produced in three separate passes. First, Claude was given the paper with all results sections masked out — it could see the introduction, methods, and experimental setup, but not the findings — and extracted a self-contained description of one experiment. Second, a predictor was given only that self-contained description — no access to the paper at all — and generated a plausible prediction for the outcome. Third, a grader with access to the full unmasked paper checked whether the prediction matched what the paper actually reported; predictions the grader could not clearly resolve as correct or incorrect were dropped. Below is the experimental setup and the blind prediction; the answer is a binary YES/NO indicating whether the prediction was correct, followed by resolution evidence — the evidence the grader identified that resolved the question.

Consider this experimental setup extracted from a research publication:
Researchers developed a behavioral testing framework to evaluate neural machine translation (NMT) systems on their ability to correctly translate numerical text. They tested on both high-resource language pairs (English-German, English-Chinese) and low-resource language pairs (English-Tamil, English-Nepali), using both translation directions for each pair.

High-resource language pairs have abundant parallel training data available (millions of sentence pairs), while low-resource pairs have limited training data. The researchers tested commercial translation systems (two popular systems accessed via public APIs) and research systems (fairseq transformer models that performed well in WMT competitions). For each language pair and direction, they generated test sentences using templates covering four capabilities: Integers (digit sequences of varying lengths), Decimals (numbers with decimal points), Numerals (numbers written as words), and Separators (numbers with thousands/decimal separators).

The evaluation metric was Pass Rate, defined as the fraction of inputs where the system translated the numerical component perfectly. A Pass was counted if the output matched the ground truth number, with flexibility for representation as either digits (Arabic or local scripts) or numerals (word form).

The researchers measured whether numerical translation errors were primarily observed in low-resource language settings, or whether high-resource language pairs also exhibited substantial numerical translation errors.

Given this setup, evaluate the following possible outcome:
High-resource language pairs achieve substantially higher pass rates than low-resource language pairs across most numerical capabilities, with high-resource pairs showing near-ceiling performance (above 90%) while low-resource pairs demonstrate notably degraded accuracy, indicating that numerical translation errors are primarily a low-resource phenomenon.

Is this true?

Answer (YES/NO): NO